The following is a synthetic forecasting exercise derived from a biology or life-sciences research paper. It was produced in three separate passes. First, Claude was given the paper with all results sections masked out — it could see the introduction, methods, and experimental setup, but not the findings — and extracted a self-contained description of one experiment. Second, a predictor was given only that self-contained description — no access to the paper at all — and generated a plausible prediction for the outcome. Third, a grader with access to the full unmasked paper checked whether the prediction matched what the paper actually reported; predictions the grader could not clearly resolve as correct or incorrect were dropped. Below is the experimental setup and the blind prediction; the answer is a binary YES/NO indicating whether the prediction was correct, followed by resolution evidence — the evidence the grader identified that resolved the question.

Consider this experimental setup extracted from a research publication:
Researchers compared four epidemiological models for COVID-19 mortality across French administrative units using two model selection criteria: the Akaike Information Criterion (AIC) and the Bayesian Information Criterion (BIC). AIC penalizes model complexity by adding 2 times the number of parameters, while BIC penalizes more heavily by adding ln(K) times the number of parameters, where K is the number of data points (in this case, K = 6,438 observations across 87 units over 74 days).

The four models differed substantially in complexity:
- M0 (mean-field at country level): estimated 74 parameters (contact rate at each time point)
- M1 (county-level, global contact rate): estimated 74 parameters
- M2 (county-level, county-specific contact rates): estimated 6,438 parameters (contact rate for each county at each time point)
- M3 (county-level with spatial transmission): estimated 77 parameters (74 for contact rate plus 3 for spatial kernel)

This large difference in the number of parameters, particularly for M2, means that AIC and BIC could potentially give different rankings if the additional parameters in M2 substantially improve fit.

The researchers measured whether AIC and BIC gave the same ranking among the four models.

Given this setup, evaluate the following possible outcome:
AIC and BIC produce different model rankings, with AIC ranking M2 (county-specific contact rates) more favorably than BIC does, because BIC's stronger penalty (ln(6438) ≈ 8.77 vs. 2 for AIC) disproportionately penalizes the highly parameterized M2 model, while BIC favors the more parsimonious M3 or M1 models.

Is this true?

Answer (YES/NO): NO